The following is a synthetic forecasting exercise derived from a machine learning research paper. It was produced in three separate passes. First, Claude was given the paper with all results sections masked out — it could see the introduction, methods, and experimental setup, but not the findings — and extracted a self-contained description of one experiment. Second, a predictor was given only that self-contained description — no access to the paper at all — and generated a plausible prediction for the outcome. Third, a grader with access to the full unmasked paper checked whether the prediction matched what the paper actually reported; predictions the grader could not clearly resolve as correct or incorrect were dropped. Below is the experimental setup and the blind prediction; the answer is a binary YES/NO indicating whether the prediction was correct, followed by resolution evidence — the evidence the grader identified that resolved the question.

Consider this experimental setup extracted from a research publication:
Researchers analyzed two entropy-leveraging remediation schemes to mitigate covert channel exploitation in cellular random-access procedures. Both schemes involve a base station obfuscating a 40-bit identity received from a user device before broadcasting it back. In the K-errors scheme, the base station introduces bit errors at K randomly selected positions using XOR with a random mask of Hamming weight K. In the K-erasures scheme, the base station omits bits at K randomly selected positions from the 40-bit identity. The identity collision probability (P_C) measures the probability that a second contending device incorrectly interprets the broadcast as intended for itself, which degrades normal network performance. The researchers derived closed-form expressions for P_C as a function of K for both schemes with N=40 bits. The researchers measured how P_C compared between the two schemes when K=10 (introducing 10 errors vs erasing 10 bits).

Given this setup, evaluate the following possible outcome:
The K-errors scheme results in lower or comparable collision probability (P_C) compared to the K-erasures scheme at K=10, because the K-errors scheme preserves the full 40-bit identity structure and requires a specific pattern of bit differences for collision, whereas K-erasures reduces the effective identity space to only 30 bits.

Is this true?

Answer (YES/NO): NO